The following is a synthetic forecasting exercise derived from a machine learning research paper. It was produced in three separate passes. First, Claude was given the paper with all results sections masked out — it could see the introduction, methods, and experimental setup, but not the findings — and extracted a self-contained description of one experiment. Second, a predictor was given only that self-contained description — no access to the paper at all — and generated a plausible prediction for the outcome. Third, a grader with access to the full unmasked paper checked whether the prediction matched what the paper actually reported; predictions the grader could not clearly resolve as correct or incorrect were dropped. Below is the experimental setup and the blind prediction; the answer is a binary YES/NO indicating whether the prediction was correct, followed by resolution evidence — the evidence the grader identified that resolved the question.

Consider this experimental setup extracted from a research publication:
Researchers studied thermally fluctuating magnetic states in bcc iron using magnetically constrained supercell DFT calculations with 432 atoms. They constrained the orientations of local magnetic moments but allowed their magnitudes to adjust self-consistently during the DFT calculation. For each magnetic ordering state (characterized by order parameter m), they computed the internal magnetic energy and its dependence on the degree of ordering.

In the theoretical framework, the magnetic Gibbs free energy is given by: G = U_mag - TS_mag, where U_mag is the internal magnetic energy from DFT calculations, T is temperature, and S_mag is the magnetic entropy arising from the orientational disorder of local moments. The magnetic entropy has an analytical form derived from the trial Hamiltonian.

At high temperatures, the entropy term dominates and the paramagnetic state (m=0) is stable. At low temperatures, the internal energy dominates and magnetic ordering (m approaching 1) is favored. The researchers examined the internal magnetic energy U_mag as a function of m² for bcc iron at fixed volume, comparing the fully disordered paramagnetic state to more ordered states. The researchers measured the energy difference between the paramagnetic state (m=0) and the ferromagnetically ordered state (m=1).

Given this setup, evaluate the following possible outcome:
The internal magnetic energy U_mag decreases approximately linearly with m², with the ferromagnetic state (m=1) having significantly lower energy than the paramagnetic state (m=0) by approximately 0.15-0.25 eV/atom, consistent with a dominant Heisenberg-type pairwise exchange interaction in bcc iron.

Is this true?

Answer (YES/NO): YES